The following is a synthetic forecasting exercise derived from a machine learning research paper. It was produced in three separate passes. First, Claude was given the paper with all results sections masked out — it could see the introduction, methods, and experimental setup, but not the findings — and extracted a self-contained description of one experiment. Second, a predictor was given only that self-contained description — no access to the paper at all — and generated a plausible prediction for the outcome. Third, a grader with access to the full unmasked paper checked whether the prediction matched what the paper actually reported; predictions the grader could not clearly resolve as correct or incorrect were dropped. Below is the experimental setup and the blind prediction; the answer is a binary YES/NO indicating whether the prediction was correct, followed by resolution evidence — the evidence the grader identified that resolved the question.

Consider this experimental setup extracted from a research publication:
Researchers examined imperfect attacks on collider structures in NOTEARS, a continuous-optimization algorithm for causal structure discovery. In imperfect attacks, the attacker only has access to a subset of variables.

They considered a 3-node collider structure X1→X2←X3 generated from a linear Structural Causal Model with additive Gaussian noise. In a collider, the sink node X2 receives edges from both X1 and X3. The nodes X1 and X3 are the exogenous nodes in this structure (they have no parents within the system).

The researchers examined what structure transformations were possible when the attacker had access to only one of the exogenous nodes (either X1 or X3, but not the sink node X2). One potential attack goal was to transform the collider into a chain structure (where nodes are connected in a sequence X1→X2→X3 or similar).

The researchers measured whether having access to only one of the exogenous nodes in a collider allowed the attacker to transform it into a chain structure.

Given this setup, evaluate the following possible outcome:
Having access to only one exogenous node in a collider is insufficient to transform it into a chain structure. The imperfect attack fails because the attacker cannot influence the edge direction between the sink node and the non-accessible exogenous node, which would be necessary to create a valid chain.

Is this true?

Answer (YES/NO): NO